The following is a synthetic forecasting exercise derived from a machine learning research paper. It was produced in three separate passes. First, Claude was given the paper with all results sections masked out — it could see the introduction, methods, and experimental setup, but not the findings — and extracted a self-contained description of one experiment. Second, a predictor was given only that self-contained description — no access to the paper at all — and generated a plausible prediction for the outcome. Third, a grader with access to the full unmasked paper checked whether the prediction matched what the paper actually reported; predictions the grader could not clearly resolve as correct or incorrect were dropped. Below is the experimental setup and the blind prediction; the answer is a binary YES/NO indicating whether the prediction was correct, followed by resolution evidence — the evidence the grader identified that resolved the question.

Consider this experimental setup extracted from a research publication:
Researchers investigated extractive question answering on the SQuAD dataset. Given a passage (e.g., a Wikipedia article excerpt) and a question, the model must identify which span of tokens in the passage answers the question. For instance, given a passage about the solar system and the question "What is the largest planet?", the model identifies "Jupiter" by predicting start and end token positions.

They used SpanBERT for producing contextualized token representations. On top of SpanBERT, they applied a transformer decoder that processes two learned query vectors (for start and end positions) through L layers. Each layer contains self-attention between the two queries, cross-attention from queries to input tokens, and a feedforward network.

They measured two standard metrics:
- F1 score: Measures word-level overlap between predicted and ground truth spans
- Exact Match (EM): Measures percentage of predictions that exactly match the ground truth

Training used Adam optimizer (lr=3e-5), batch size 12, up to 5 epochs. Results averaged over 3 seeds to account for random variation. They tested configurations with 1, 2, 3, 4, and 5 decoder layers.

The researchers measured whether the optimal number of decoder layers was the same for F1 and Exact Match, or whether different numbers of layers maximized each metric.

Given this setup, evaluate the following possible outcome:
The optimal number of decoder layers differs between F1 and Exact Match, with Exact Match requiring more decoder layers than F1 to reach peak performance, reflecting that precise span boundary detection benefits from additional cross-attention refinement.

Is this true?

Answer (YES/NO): YES